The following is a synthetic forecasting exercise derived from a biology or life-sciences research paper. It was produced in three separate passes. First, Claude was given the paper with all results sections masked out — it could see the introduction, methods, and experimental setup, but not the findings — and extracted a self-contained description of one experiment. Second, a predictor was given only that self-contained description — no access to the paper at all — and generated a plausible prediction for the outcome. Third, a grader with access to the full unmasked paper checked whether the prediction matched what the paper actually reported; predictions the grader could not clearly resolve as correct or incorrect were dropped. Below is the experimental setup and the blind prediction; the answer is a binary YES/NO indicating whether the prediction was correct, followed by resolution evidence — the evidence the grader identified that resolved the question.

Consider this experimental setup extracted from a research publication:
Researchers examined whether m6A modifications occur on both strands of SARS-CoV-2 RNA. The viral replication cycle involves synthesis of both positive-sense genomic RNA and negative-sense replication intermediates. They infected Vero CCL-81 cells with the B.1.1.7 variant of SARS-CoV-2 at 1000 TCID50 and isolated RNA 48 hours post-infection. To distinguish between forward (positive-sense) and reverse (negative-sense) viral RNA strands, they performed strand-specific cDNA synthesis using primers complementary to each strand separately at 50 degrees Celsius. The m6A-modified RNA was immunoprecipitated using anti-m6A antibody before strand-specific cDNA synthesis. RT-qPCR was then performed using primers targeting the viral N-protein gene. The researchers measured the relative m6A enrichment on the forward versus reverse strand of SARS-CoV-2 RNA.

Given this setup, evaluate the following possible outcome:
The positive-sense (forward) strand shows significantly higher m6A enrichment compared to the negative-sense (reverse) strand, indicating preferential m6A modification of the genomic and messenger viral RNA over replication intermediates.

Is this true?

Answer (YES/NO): NO